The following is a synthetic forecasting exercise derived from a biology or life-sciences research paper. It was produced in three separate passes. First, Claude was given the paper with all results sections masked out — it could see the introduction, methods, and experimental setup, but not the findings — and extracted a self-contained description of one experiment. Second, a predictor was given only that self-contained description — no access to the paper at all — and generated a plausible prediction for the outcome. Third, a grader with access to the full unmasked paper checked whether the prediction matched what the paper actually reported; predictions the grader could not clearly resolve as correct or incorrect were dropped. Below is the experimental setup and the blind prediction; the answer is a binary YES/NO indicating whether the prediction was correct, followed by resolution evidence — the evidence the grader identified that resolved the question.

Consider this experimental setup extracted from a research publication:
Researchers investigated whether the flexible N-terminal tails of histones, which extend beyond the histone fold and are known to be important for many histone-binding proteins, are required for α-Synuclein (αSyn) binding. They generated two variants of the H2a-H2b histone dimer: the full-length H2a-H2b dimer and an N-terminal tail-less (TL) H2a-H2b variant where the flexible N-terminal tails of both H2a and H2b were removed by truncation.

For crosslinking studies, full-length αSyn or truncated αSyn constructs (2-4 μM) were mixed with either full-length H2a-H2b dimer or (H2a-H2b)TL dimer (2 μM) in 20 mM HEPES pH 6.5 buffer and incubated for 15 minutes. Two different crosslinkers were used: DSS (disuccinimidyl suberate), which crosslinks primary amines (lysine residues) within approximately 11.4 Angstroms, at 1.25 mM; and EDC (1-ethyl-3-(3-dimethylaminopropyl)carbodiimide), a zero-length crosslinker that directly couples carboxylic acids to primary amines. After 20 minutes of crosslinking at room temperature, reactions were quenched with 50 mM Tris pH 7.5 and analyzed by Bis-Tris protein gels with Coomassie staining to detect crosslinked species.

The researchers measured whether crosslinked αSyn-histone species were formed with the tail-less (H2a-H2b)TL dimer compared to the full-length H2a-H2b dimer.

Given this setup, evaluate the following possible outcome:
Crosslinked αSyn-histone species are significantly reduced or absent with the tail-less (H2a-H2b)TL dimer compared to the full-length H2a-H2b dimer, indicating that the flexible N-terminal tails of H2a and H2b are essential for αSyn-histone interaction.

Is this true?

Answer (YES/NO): NO